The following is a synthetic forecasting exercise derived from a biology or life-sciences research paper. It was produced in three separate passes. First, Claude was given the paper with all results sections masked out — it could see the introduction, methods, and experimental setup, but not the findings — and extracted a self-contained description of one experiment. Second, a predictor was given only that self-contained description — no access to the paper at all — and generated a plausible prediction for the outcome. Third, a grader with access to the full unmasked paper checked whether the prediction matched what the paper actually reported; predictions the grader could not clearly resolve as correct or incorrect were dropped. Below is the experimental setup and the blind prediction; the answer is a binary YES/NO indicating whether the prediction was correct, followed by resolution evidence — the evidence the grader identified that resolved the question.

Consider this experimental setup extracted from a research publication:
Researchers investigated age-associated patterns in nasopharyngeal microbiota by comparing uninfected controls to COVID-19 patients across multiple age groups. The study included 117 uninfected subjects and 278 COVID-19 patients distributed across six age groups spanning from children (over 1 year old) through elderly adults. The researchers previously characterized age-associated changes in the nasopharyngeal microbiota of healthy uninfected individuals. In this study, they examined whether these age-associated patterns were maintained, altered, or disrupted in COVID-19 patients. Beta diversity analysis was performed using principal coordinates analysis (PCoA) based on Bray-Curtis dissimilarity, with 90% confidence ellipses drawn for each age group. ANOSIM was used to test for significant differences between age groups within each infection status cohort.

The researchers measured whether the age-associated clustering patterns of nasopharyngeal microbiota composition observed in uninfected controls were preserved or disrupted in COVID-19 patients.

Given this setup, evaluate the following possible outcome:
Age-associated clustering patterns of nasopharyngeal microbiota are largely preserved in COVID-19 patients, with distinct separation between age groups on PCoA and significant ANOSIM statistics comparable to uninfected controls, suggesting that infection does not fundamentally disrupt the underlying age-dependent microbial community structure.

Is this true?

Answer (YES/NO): NO